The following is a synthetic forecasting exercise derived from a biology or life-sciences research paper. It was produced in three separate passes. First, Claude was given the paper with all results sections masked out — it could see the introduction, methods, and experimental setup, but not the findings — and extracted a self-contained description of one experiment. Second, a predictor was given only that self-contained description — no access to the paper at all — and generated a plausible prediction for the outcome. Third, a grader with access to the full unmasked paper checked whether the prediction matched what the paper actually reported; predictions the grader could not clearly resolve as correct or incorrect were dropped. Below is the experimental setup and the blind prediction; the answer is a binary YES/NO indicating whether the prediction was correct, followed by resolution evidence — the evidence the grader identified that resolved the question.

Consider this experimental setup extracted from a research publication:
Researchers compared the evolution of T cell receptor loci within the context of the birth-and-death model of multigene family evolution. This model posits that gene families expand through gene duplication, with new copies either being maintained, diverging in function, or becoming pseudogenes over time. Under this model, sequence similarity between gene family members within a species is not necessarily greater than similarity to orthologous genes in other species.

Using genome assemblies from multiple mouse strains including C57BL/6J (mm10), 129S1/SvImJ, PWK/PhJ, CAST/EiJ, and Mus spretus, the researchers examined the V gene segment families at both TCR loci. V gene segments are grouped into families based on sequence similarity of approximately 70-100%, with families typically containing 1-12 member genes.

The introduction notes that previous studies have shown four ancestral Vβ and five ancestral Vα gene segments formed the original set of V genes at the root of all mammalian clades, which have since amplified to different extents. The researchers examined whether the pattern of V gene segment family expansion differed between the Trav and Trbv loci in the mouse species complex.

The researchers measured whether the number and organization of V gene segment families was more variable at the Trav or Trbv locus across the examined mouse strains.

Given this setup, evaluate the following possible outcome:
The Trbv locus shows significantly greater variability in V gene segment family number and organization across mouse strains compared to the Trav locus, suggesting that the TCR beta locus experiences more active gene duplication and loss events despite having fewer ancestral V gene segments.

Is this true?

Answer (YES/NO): NO